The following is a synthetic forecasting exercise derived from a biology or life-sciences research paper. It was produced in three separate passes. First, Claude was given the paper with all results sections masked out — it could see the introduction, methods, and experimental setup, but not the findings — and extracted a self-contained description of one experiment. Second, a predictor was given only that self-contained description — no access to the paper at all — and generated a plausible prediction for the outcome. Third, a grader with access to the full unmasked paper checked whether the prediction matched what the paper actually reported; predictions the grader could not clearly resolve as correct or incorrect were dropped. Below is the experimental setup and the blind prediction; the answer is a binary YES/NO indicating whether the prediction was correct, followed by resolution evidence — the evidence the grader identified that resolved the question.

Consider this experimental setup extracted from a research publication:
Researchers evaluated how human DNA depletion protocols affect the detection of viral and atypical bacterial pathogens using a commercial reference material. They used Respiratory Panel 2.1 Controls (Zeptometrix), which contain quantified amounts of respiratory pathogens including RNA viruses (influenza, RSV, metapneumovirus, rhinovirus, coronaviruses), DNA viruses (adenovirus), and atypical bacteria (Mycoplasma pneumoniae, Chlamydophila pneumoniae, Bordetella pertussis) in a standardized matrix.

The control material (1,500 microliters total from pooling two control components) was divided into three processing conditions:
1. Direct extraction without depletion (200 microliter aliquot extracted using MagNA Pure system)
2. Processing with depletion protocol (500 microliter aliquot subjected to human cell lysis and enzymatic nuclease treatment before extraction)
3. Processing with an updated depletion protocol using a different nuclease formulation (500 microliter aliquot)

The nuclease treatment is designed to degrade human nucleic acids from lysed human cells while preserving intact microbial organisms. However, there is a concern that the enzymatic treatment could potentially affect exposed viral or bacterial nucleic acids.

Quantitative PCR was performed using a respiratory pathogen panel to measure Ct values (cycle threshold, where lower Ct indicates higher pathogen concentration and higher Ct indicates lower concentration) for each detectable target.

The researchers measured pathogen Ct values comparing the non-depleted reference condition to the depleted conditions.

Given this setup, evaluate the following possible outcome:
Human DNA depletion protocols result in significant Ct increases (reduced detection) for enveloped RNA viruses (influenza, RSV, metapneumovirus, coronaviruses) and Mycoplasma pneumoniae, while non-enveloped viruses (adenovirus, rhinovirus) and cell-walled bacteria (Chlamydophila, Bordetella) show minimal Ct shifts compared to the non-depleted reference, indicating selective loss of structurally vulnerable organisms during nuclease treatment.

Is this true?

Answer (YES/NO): NO